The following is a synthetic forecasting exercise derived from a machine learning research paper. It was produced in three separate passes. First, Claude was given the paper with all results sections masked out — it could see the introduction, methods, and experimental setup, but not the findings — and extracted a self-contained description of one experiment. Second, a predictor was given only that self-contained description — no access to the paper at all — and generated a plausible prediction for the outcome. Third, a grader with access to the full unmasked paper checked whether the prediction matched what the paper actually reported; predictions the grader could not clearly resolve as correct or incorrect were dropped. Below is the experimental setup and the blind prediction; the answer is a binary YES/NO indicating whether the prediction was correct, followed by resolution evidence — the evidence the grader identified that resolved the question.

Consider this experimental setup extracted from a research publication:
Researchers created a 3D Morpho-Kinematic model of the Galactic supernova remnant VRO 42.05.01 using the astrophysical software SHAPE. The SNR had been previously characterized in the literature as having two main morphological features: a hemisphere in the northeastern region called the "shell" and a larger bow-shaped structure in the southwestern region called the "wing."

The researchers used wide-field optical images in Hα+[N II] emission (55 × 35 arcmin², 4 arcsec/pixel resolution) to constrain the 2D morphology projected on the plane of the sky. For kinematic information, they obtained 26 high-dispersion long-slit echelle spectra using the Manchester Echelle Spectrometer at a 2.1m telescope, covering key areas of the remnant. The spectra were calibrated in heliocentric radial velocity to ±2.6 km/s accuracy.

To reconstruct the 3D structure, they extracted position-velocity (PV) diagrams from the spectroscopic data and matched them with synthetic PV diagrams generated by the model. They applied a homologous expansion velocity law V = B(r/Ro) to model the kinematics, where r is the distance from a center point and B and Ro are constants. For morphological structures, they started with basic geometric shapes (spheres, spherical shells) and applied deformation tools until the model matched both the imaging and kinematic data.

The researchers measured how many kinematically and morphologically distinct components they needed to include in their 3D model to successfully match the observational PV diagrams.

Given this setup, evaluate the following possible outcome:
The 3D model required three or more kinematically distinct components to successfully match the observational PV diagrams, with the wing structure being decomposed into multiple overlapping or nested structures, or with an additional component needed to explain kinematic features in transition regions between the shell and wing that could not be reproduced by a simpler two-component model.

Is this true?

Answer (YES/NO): YES